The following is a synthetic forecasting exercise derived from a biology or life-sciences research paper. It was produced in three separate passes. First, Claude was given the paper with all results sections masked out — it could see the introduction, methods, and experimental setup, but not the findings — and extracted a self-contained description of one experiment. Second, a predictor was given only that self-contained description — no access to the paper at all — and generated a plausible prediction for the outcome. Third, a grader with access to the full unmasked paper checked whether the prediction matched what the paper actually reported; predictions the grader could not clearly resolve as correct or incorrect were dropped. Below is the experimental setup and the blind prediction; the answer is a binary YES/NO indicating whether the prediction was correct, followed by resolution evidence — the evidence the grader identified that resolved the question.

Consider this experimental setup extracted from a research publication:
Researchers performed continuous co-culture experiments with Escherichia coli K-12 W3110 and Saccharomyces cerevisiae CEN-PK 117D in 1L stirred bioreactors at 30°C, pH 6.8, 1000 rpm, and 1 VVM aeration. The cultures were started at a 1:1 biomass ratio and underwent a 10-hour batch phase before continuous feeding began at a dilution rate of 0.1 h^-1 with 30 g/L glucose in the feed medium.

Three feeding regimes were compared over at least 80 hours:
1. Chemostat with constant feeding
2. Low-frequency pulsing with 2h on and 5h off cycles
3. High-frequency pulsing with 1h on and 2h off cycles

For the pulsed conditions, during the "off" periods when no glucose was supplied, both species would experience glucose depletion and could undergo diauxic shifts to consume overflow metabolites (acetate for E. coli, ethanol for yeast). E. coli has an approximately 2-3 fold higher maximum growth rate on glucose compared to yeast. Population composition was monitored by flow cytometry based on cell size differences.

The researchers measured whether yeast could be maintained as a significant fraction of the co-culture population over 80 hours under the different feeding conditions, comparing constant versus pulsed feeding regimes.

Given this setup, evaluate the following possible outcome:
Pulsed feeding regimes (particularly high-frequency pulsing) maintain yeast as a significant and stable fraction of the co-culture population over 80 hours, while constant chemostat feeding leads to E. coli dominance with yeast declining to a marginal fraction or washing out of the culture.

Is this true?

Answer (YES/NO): YES